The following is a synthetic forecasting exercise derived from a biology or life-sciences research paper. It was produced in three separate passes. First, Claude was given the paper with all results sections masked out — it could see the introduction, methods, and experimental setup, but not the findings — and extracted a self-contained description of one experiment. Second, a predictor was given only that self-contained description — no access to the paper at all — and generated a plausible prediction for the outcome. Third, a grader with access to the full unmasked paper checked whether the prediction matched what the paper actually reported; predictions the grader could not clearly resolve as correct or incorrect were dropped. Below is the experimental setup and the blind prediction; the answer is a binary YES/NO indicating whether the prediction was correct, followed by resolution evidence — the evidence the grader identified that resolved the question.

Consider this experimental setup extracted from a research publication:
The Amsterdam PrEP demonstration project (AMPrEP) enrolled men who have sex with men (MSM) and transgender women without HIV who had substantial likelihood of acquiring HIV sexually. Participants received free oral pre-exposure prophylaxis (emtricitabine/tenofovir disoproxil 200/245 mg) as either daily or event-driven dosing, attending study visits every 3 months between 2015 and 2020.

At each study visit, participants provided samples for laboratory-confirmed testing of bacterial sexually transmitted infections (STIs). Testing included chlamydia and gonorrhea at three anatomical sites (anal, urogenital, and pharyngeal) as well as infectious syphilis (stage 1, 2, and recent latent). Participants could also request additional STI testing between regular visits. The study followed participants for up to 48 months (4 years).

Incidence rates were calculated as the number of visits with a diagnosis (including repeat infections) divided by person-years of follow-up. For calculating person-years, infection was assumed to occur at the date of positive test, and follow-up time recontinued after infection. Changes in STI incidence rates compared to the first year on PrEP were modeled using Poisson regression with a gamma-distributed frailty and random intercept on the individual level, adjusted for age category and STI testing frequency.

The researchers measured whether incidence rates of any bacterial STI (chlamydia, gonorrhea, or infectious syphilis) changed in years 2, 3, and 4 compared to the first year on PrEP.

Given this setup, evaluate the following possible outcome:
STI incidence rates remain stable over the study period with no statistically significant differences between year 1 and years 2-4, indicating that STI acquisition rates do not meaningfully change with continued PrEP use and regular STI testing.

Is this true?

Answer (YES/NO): NO